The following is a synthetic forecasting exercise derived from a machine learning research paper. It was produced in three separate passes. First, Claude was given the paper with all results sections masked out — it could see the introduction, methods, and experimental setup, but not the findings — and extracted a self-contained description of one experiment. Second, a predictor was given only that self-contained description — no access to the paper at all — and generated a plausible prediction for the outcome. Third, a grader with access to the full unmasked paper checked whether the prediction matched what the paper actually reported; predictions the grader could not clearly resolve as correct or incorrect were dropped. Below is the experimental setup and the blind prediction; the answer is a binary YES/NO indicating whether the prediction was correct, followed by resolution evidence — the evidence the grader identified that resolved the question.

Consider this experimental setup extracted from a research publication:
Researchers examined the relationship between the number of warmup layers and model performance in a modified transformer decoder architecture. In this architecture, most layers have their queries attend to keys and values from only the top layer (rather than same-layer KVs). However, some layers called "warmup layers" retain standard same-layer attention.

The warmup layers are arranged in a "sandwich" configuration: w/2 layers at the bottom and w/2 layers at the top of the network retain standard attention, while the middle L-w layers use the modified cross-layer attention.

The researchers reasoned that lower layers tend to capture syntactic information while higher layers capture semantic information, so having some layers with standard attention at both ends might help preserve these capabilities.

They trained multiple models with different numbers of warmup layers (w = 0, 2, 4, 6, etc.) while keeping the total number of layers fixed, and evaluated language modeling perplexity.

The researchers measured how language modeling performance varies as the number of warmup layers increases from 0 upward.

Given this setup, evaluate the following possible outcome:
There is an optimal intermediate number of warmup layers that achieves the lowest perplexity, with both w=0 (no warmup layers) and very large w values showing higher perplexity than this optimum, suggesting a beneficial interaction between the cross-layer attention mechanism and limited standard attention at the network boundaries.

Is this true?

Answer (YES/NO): YES